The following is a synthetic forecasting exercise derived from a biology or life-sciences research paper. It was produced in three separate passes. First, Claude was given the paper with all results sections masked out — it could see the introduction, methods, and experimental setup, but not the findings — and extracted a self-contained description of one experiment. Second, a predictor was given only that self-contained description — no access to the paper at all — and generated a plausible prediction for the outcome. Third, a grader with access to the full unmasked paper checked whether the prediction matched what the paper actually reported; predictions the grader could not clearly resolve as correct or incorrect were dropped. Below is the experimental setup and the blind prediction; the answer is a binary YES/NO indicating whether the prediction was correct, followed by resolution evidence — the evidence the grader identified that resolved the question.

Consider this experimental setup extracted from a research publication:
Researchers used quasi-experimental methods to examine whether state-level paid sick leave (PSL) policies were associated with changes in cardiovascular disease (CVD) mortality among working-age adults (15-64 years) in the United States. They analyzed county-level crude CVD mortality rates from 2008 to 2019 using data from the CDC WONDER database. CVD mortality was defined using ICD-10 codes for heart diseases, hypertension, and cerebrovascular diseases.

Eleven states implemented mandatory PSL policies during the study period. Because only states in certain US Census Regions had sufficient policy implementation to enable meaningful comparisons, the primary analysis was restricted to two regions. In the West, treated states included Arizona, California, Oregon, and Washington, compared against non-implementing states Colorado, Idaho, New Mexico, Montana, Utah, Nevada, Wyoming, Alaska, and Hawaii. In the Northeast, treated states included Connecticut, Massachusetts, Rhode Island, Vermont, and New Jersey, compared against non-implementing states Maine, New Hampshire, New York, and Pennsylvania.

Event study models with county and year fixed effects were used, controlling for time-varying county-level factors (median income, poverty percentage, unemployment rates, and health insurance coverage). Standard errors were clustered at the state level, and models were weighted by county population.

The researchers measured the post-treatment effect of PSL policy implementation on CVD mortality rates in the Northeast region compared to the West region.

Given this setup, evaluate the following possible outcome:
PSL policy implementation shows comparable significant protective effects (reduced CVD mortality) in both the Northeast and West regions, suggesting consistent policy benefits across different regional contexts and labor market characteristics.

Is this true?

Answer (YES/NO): NO